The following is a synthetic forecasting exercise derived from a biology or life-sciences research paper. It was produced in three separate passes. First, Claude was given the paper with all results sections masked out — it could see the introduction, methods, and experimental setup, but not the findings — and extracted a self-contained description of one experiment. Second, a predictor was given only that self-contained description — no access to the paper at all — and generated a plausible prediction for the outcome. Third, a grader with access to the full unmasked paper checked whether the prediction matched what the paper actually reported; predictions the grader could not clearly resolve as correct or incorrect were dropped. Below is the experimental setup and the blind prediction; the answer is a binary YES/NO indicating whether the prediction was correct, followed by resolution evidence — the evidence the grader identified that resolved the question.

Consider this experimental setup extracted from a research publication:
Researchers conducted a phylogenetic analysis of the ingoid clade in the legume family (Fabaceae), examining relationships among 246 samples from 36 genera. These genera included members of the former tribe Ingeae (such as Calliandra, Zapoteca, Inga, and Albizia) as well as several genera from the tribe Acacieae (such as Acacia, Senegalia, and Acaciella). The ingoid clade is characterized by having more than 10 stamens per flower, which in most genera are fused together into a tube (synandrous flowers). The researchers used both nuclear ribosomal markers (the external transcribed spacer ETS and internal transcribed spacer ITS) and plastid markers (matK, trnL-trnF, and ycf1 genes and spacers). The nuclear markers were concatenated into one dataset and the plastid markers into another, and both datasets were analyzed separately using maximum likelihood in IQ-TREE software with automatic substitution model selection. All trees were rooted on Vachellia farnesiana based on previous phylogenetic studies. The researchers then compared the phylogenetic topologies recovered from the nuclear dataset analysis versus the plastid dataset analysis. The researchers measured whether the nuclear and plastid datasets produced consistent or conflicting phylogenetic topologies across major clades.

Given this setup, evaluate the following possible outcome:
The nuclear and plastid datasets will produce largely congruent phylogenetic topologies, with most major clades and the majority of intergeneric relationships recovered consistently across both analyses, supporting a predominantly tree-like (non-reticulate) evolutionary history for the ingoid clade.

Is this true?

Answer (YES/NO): NO